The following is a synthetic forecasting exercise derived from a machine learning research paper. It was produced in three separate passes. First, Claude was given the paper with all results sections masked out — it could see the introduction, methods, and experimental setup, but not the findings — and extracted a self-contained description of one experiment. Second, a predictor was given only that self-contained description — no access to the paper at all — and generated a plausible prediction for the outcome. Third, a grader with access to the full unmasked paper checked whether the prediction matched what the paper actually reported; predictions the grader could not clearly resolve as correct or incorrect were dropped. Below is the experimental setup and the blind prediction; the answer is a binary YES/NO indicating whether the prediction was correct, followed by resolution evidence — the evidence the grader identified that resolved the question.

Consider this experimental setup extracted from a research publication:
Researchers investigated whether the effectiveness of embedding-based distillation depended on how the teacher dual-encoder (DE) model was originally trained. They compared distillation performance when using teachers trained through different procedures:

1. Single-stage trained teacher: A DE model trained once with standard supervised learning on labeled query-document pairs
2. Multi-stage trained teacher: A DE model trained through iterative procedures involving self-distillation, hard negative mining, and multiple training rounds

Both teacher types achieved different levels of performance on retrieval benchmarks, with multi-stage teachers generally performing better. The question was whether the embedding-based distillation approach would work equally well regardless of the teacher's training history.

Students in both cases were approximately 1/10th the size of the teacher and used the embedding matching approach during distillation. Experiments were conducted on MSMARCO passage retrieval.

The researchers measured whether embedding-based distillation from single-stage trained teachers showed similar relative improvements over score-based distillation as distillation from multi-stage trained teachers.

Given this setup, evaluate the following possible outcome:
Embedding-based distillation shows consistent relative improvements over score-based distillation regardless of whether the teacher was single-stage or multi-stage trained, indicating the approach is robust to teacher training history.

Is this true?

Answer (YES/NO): YES